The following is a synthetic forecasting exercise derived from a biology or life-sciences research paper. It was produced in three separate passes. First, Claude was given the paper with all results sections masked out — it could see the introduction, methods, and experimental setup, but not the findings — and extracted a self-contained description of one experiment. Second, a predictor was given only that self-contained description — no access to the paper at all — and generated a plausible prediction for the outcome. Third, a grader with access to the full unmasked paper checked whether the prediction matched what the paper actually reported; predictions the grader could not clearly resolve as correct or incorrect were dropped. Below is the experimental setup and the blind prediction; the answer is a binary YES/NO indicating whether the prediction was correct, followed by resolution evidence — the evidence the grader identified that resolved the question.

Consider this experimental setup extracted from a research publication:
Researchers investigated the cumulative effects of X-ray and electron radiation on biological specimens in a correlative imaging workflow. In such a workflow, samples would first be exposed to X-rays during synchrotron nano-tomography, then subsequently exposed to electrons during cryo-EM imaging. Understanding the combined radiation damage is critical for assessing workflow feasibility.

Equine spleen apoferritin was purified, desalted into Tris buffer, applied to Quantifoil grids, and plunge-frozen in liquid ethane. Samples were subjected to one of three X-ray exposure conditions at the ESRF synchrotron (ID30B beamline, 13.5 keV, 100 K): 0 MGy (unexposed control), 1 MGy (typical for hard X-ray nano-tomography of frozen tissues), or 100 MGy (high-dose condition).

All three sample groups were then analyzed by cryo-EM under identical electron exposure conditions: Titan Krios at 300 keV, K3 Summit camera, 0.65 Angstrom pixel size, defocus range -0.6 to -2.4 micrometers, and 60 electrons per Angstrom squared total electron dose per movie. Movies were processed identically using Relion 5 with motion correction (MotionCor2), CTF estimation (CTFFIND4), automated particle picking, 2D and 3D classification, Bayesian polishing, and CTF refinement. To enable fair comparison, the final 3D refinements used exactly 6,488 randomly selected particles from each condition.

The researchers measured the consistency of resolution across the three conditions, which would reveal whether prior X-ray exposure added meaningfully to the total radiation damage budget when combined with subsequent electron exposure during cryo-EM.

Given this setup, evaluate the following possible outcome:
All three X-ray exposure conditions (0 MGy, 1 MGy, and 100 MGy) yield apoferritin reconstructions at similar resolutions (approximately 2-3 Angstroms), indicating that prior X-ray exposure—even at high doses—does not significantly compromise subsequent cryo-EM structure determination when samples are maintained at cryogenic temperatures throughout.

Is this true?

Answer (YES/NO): NO